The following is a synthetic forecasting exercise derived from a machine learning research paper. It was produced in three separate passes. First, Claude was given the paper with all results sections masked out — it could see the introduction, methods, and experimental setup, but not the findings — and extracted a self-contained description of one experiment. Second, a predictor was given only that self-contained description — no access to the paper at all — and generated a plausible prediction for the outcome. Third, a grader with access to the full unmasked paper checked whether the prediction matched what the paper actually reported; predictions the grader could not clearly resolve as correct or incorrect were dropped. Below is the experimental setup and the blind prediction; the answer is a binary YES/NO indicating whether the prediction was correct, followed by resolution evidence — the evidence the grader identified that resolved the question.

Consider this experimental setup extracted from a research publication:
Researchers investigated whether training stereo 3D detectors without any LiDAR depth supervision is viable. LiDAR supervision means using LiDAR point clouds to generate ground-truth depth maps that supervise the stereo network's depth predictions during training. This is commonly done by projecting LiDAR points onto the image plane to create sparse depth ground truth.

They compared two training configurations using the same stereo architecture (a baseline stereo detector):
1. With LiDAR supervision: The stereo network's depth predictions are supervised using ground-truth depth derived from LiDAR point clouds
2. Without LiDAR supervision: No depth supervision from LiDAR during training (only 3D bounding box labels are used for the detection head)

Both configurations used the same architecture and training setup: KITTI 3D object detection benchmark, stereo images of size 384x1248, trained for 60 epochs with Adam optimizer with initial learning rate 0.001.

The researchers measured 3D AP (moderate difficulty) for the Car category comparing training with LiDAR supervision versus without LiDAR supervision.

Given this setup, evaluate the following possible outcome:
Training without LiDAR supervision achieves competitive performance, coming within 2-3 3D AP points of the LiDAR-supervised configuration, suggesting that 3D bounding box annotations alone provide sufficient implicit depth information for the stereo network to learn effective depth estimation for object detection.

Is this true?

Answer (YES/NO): NO